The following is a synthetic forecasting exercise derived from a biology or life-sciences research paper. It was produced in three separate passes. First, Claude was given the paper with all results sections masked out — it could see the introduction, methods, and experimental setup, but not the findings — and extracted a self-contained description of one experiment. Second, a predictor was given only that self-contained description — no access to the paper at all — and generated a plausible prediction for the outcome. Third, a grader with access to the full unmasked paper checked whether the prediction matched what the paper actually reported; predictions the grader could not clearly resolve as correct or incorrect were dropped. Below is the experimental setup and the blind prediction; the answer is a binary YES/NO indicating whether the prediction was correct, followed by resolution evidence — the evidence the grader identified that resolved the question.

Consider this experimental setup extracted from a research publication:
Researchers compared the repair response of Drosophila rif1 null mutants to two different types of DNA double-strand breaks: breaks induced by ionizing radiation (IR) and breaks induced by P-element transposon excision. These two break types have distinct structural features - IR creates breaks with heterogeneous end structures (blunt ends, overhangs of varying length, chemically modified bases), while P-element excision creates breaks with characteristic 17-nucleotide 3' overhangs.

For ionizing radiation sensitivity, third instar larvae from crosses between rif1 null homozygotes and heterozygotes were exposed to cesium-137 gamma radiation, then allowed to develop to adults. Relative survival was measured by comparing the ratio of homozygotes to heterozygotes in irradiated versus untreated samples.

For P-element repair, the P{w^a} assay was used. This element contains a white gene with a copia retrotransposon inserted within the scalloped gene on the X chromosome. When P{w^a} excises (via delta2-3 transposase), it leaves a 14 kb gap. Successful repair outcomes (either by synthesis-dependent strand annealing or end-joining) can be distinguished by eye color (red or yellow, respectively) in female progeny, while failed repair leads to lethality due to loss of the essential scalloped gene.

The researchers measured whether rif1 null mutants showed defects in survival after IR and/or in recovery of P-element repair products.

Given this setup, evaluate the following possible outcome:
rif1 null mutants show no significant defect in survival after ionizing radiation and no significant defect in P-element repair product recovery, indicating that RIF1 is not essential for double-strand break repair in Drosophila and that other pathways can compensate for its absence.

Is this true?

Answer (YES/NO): NO